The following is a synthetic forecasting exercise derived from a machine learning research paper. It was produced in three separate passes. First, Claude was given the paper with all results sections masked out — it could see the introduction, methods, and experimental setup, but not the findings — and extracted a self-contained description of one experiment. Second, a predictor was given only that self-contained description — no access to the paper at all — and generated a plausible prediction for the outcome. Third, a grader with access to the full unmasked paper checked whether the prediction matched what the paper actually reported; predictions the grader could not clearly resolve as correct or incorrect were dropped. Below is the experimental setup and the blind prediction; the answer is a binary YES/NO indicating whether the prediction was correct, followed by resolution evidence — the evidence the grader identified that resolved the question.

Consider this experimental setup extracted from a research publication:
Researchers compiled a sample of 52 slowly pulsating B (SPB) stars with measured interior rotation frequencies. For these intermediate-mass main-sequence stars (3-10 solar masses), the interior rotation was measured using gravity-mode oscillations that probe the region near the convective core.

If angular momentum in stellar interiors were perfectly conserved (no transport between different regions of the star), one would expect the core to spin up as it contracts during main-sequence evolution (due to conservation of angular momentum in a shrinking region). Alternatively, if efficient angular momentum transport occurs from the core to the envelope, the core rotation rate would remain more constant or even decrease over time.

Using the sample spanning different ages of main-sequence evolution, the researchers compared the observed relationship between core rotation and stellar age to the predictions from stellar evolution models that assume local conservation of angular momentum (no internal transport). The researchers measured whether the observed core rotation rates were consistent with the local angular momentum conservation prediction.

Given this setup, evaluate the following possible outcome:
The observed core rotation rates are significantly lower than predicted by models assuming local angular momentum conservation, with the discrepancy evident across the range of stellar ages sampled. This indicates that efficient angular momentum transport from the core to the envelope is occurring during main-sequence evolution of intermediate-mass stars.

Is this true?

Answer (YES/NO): YES